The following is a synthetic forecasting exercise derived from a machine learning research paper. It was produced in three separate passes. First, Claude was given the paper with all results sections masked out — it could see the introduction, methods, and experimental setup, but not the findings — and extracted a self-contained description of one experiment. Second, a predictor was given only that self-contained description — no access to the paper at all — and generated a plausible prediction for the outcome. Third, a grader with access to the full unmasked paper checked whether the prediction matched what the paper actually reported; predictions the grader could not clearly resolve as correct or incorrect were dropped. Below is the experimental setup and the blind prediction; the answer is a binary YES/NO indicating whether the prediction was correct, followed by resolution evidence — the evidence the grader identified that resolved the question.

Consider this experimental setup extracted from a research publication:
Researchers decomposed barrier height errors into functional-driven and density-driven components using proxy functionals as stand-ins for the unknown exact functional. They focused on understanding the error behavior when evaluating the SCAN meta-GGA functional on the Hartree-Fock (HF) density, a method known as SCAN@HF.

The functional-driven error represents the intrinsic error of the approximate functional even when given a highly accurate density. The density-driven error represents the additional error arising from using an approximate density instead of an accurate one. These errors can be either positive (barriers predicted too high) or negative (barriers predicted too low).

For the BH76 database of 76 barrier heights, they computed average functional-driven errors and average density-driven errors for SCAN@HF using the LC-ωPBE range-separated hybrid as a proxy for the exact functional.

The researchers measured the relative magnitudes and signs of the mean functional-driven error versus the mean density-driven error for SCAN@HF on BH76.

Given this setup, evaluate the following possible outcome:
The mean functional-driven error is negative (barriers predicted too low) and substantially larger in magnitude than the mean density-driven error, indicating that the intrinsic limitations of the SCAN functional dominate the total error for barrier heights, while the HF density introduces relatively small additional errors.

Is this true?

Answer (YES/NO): NO